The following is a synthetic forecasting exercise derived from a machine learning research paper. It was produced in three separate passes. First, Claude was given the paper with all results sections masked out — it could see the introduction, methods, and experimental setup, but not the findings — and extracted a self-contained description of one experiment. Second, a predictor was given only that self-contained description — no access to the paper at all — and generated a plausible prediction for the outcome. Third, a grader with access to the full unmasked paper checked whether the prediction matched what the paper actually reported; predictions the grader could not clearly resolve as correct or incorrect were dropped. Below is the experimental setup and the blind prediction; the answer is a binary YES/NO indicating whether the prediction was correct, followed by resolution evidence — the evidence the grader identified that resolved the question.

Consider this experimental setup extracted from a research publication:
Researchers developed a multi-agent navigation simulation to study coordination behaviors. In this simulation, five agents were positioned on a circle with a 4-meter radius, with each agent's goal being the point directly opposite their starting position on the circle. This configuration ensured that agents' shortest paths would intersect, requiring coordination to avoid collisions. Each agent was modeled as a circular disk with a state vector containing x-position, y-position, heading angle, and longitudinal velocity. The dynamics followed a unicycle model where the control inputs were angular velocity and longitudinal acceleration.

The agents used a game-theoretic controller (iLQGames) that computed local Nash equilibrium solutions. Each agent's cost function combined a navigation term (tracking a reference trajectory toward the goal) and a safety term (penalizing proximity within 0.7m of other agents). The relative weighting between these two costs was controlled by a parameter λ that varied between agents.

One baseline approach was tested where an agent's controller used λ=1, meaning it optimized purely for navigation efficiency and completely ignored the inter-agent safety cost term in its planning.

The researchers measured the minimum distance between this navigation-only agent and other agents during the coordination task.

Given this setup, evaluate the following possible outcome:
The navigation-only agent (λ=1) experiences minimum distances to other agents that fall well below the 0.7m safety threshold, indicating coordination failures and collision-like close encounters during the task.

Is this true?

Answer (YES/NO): YES